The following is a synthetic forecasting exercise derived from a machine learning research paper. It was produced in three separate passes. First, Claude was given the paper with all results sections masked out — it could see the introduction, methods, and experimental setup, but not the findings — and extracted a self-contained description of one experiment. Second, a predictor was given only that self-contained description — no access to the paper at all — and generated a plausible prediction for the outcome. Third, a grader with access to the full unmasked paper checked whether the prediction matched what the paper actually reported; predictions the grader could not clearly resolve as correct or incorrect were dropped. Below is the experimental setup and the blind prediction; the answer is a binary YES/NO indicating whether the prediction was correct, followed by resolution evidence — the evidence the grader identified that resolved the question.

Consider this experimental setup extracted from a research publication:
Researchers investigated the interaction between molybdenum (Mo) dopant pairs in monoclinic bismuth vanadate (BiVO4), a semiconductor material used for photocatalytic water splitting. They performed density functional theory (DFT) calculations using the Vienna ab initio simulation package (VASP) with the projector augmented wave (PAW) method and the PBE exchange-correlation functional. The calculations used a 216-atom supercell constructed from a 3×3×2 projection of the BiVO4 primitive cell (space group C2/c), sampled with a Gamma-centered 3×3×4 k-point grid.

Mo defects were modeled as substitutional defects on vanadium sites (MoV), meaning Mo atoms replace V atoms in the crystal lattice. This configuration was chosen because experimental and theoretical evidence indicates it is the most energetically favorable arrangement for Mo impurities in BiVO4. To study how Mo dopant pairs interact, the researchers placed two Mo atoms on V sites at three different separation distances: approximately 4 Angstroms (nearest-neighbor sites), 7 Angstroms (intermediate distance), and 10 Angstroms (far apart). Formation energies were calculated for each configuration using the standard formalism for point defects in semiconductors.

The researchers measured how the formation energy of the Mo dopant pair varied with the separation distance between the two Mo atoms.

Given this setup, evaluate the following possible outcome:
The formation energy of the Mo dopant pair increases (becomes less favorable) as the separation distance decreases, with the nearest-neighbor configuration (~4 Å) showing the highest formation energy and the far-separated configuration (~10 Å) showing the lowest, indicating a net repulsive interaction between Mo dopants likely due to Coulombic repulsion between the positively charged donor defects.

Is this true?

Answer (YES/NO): NO